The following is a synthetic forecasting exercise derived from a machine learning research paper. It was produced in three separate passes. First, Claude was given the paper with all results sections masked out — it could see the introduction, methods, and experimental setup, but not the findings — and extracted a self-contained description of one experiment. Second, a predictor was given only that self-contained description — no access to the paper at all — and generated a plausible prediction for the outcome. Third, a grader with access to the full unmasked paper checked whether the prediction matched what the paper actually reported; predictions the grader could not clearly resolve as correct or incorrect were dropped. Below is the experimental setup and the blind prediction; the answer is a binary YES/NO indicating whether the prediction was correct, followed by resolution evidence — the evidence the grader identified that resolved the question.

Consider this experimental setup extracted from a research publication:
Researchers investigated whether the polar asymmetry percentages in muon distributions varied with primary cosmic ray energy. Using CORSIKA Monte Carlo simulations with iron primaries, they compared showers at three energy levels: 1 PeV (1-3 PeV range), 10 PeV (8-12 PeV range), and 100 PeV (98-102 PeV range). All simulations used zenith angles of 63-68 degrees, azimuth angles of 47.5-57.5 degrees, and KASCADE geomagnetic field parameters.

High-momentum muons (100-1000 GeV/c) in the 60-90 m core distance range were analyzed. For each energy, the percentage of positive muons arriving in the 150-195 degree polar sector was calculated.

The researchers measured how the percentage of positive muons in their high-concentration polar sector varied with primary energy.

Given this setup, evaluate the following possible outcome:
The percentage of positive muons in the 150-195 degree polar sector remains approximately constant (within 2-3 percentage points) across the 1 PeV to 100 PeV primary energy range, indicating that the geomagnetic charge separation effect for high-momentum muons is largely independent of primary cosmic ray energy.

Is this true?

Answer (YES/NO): NO